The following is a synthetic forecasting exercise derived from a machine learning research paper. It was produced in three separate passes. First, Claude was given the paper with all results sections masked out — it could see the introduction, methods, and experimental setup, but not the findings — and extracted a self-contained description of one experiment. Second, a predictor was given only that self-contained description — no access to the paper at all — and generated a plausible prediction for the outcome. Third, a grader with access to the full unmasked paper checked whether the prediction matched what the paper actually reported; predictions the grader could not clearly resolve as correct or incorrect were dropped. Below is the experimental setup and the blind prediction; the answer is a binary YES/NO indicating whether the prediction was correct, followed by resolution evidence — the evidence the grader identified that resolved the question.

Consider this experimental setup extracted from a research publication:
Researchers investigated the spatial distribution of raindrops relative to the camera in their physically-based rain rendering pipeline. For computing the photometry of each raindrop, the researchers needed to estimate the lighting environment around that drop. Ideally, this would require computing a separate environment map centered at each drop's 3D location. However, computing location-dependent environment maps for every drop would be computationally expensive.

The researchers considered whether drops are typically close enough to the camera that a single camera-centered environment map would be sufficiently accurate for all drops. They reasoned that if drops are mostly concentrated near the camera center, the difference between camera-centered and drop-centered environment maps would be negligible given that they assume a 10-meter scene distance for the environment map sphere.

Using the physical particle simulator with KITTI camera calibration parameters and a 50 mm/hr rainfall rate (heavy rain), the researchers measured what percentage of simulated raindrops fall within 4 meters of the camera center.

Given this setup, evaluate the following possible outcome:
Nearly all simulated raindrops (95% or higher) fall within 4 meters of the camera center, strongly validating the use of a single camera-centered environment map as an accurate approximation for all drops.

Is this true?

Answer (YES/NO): YES